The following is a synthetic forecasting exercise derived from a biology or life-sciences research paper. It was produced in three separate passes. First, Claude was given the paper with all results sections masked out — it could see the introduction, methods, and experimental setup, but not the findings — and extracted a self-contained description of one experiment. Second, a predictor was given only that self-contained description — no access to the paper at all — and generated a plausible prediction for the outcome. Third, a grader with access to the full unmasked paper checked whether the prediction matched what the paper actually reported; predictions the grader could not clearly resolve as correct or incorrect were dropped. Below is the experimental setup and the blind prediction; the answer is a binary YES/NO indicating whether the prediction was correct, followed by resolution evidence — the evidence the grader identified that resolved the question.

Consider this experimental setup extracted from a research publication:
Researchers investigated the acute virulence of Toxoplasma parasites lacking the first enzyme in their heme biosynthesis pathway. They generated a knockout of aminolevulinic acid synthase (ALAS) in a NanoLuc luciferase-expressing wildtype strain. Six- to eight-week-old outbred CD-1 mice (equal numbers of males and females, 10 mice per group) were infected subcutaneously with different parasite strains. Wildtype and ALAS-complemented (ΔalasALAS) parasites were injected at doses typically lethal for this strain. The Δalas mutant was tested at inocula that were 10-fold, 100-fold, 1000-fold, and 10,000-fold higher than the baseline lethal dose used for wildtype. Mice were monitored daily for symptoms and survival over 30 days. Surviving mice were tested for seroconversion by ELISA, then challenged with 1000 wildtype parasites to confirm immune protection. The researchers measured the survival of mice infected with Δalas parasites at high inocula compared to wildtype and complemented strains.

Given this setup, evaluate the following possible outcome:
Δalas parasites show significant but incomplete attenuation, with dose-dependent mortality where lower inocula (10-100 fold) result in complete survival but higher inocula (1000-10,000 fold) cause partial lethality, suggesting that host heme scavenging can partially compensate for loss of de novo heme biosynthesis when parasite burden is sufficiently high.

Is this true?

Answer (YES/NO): NO